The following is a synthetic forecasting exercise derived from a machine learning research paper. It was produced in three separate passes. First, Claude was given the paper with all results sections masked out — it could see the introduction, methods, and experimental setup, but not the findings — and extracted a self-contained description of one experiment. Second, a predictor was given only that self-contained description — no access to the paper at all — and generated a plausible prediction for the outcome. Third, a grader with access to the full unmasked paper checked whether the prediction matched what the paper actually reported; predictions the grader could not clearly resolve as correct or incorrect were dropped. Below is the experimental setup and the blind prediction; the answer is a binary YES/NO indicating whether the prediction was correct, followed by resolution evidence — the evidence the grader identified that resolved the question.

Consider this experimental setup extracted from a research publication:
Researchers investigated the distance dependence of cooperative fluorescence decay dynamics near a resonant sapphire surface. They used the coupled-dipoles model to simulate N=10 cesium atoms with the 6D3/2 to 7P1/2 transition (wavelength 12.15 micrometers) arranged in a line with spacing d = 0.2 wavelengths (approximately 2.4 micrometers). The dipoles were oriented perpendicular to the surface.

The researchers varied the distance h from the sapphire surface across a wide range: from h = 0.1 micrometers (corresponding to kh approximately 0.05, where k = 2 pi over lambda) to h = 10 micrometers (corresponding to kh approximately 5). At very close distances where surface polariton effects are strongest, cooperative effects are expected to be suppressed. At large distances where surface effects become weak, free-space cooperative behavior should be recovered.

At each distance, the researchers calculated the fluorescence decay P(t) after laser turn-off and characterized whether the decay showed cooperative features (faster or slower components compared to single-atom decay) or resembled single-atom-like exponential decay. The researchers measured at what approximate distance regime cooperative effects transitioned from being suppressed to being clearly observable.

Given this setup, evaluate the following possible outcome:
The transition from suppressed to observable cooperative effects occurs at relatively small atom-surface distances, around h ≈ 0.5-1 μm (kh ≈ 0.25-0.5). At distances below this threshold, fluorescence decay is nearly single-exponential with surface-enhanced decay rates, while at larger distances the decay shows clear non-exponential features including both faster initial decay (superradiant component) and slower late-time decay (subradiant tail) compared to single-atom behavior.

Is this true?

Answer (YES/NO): NO